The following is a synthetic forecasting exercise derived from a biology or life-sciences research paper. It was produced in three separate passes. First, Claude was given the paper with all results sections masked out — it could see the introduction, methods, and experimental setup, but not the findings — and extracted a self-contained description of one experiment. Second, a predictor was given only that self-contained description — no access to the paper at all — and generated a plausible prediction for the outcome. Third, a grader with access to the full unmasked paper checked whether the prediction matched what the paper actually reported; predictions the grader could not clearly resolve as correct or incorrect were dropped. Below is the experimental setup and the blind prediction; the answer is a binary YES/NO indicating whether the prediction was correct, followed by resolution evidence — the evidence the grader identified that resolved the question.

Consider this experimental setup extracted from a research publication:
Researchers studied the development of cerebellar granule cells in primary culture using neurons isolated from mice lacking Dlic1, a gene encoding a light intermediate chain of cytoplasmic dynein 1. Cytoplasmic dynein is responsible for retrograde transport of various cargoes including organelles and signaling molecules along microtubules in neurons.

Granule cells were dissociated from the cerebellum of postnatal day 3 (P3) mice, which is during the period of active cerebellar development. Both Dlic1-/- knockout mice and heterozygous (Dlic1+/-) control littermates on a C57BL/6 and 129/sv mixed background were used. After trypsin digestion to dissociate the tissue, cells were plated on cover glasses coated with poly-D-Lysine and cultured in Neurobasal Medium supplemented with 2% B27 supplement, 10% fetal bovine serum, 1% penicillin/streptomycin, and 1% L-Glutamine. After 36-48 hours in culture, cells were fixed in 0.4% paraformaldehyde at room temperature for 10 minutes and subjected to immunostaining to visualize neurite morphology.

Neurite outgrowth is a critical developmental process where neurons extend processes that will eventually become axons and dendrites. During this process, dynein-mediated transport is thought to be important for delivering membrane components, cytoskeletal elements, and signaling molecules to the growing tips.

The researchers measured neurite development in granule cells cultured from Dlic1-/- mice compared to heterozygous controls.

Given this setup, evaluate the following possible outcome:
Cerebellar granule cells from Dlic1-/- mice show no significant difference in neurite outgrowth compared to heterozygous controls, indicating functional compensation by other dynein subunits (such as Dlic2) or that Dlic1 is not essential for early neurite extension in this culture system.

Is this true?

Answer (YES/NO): NO